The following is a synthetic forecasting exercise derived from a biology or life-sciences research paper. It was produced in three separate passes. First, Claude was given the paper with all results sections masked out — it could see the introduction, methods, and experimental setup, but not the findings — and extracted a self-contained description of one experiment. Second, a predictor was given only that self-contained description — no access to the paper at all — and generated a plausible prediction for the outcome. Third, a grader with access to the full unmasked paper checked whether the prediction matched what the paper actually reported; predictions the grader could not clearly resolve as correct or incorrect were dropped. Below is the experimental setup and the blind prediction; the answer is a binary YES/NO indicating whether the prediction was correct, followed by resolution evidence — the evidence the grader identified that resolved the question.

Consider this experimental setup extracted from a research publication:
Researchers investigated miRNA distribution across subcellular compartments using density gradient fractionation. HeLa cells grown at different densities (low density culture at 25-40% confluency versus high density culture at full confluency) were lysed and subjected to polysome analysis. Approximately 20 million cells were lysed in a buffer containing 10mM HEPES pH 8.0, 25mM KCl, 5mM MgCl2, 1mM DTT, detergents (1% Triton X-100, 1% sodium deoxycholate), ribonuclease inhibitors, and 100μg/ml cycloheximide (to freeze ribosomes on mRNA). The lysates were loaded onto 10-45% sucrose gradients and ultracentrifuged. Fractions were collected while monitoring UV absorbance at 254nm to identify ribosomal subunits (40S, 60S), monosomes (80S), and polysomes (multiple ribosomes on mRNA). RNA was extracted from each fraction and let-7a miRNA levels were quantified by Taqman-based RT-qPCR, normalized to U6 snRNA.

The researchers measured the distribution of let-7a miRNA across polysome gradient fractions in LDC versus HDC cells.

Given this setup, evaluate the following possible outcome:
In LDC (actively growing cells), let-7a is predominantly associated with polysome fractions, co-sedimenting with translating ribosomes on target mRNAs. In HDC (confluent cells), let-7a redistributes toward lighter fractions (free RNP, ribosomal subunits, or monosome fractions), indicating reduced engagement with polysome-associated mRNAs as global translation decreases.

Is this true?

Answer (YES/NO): NO